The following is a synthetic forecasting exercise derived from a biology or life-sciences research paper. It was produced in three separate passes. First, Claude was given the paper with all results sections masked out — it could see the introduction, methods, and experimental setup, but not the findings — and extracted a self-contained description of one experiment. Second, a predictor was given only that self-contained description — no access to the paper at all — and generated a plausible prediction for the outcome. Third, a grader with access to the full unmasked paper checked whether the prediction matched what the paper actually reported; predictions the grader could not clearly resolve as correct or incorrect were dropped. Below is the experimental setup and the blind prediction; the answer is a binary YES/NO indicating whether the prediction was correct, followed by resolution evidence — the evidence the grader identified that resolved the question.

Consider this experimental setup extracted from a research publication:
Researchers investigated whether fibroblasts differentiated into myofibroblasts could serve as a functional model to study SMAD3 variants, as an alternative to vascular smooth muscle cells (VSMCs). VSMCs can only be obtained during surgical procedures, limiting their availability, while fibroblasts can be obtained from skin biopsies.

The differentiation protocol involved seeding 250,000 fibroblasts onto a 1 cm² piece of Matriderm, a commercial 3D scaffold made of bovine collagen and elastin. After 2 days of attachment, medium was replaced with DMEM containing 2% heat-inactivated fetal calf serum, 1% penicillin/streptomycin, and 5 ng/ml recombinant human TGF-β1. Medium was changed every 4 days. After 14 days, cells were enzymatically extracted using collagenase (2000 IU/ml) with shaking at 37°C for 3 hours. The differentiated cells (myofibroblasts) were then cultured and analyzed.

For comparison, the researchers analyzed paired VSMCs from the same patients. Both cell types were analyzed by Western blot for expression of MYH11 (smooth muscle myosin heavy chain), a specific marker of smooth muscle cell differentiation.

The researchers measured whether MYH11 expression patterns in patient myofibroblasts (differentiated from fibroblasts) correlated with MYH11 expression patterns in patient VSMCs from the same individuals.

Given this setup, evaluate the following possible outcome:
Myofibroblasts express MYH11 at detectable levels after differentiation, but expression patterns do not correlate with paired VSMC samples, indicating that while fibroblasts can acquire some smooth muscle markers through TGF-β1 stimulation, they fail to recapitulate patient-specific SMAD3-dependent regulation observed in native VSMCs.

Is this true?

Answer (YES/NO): YES